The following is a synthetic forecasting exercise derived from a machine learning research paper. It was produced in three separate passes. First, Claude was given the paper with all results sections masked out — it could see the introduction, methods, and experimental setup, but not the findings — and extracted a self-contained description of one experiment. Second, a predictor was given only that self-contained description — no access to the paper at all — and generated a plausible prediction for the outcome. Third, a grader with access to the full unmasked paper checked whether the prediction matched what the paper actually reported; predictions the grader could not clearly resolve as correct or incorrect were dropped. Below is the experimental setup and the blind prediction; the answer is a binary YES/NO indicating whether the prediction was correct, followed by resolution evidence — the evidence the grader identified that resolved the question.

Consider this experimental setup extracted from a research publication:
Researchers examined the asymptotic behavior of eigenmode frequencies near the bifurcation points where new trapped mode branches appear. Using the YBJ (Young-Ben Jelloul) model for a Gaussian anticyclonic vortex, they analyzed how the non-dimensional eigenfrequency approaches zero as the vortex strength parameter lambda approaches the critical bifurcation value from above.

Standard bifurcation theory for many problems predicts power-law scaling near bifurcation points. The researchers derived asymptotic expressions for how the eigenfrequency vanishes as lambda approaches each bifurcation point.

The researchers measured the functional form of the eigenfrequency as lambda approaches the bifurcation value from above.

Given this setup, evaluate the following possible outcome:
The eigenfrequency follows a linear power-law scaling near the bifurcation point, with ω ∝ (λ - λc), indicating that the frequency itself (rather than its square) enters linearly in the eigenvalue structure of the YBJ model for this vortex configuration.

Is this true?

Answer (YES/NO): NO